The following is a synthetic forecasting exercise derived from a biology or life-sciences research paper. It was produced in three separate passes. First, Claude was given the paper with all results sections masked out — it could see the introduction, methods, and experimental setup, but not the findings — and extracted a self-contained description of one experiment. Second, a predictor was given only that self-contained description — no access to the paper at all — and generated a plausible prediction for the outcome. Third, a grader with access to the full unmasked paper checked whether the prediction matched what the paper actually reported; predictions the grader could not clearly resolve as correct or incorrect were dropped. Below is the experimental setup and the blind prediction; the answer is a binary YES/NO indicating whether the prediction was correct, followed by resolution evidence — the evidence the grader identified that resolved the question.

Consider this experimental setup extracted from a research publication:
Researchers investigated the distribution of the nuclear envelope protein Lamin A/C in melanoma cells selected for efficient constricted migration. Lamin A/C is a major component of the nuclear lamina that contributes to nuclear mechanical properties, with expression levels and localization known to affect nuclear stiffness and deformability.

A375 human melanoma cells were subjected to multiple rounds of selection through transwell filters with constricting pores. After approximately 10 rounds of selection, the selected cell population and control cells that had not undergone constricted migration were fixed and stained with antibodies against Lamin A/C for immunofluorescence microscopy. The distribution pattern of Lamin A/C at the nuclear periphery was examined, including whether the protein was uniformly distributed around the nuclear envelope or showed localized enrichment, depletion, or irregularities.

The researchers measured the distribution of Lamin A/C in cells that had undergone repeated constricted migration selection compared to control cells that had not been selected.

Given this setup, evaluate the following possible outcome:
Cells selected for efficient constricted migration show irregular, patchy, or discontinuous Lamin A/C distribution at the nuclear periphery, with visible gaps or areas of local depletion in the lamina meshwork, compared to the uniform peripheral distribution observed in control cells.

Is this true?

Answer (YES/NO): YES